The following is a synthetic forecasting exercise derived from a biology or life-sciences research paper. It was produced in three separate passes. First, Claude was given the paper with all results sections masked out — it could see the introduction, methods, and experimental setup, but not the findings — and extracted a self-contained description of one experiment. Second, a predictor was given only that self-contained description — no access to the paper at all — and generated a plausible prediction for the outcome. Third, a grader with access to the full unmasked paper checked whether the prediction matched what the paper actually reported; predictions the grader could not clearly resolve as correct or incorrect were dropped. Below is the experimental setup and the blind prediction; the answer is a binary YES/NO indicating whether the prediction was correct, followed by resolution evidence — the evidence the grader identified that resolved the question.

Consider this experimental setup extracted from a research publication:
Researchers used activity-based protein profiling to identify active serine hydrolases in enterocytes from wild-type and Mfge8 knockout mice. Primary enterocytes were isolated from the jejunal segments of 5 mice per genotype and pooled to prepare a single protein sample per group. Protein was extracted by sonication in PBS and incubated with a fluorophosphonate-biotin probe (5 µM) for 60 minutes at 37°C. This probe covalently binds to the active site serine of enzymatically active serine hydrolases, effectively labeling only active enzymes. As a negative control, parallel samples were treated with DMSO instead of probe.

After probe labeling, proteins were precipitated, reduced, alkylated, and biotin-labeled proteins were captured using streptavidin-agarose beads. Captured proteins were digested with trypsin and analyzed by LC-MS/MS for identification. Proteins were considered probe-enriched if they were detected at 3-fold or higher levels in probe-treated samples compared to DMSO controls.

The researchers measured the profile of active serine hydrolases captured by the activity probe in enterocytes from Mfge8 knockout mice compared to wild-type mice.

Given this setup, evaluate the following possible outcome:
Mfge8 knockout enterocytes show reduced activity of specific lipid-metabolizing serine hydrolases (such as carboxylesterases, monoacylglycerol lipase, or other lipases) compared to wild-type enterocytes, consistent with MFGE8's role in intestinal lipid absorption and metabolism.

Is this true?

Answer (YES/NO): YES